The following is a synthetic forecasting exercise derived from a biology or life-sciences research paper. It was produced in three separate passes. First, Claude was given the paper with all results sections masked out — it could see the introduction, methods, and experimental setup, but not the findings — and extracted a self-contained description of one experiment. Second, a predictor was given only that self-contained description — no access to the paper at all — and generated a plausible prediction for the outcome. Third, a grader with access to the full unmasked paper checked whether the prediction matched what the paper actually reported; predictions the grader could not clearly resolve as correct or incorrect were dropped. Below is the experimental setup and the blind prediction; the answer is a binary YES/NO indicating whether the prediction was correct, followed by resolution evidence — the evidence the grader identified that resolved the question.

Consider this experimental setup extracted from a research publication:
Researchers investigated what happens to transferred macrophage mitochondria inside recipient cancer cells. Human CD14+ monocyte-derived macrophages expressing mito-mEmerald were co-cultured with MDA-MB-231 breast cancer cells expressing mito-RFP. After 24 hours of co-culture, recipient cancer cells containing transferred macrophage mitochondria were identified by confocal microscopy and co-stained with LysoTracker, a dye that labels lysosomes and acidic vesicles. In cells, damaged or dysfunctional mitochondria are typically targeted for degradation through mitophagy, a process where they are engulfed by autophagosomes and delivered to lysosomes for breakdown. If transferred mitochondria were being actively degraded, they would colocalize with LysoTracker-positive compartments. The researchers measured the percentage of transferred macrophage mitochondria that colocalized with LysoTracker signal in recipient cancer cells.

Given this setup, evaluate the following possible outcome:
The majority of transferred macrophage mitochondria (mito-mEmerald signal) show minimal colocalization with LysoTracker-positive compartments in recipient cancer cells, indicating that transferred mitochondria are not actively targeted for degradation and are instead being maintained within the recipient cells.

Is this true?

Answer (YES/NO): YES